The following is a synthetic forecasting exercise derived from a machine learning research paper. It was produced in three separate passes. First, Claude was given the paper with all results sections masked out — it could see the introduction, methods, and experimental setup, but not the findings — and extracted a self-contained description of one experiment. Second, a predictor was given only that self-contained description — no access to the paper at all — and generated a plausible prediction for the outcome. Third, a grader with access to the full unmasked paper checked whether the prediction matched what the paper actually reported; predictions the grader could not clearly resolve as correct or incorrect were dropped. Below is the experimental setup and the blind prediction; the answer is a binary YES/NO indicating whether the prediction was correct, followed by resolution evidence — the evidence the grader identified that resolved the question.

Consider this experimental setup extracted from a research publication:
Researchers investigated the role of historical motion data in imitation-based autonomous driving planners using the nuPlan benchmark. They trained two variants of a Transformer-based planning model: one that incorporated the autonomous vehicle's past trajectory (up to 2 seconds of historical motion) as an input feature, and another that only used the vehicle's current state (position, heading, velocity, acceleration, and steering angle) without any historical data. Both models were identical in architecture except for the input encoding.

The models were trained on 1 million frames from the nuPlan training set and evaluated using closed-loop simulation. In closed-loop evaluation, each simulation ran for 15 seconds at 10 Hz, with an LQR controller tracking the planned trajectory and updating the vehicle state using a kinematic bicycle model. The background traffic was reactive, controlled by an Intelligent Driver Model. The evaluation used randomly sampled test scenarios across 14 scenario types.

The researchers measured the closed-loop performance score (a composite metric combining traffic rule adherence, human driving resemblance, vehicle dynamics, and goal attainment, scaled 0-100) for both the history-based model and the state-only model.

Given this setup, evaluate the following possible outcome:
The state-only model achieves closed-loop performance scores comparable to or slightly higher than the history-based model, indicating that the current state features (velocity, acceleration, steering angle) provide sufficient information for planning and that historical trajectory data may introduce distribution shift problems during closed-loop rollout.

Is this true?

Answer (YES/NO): NO